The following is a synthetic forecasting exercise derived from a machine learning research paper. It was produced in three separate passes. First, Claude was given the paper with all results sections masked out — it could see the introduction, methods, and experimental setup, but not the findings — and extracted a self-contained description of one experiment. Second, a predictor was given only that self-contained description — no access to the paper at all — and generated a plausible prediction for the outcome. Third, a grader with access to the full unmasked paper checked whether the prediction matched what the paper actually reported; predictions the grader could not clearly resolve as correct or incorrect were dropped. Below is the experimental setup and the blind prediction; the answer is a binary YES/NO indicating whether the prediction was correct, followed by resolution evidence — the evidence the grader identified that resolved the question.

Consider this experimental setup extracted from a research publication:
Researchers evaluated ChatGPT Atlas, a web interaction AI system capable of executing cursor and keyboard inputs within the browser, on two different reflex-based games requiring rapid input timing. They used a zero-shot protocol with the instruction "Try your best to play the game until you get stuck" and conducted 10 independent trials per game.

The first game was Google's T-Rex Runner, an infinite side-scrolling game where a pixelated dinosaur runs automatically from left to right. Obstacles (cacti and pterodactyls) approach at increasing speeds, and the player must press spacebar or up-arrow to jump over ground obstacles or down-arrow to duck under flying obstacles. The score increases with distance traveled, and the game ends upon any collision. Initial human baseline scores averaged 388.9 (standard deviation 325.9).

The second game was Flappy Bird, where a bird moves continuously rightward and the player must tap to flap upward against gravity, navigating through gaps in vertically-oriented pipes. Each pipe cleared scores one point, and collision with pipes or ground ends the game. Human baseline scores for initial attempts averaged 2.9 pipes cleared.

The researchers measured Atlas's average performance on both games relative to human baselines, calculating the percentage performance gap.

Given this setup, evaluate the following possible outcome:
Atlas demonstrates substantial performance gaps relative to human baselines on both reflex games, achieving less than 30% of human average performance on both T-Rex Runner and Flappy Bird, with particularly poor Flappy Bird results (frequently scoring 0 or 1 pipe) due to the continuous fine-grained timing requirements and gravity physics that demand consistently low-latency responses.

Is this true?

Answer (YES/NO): YES